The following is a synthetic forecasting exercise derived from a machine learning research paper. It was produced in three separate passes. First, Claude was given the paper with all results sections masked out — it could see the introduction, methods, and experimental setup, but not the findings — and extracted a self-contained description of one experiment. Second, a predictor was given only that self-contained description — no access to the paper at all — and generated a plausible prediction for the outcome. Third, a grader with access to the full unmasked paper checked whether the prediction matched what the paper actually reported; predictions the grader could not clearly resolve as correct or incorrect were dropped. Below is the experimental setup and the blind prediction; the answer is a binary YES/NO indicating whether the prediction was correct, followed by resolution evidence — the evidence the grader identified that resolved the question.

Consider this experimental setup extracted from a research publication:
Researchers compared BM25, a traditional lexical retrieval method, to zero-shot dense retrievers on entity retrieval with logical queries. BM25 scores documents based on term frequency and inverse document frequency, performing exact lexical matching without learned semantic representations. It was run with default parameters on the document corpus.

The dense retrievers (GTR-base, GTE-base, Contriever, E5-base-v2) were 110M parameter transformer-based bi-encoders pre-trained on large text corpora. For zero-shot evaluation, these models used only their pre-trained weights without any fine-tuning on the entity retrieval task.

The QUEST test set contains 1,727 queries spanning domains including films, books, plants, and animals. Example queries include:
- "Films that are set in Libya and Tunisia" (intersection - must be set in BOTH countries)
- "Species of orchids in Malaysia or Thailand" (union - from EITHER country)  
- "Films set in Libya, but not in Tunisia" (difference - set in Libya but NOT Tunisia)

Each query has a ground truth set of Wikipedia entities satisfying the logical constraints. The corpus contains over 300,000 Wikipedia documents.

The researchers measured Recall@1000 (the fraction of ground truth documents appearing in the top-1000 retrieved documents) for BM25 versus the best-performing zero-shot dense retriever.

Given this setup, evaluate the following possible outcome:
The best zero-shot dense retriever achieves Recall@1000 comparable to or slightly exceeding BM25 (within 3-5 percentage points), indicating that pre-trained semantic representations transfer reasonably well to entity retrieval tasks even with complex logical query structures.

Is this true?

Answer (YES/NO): NO